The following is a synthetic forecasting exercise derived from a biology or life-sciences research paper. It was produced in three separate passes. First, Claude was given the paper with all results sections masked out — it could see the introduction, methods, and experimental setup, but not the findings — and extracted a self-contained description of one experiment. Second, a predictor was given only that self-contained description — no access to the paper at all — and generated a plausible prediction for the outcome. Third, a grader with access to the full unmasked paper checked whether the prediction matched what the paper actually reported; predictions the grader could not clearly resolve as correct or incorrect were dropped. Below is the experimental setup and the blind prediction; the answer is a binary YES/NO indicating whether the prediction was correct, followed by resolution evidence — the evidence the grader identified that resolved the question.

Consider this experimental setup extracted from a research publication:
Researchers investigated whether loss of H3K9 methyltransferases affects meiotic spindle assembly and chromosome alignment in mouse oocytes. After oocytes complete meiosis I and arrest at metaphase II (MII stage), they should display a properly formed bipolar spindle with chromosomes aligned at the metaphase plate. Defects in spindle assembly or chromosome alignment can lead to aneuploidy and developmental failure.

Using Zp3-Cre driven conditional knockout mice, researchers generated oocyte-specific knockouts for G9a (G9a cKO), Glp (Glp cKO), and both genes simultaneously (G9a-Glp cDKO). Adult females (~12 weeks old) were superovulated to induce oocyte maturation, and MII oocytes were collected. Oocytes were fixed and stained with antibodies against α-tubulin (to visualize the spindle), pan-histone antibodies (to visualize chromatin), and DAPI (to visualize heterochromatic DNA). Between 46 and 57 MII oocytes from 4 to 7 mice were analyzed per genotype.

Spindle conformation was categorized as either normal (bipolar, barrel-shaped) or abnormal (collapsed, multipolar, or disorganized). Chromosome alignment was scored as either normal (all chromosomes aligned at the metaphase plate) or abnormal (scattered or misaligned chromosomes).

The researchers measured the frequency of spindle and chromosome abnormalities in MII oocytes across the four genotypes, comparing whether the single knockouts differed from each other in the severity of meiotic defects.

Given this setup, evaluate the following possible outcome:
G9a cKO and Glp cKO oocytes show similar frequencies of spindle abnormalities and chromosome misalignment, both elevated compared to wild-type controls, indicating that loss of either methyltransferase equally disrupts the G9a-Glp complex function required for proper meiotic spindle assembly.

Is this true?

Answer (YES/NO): YES